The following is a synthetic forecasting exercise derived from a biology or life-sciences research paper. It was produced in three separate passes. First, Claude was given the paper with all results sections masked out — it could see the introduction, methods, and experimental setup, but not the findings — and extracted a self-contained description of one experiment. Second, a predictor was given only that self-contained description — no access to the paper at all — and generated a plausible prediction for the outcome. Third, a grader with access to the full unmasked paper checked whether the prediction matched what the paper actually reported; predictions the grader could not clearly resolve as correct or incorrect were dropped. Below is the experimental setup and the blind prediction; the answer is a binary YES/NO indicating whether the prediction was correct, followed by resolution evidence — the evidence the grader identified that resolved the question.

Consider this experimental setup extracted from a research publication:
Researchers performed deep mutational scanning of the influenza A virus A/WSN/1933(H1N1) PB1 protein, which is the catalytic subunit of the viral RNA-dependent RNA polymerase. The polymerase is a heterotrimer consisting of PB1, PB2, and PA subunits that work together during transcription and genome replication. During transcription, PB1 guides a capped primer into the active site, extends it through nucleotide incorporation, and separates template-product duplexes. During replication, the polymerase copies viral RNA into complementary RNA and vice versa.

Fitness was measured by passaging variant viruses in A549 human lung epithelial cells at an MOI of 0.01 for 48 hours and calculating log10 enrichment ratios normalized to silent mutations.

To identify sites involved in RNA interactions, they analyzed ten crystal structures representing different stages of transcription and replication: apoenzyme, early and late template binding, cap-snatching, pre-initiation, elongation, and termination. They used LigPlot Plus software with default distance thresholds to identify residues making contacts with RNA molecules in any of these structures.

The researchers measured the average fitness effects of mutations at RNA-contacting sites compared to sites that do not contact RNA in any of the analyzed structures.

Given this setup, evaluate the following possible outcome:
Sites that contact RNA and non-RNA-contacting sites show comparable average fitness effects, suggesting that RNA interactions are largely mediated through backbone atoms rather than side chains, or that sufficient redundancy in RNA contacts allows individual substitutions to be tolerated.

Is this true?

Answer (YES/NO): NO